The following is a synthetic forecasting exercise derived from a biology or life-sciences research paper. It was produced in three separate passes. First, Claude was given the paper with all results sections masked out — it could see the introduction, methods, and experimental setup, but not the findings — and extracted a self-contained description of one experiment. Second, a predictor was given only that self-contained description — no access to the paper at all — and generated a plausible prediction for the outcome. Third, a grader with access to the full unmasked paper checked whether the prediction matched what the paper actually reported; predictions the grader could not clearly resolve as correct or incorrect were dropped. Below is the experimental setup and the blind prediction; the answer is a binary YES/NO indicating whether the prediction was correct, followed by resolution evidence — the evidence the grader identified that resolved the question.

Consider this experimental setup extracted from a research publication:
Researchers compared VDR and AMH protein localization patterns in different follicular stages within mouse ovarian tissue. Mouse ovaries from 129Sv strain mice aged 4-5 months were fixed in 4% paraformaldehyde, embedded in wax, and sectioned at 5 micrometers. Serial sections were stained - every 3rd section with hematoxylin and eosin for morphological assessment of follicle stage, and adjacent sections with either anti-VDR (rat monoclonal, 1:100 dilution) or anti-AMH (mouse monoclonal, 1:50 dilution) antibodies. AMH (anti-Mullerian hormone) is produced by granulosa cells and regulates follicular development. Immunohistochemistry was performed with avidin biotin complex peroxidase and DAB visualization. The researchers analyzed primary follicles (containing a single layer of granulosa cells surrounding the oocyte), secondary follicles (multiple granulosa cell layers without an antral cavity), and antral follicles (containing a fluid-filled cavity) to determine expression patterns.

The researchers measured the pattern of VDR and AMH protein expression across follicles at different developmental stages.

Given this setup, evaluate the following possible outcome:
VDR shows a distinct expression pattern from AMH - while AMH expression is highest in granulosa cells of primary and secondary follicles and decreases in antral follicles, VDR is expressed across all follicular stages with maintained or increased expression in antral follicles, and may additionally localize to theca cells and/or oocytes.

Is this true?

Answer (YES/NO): YES